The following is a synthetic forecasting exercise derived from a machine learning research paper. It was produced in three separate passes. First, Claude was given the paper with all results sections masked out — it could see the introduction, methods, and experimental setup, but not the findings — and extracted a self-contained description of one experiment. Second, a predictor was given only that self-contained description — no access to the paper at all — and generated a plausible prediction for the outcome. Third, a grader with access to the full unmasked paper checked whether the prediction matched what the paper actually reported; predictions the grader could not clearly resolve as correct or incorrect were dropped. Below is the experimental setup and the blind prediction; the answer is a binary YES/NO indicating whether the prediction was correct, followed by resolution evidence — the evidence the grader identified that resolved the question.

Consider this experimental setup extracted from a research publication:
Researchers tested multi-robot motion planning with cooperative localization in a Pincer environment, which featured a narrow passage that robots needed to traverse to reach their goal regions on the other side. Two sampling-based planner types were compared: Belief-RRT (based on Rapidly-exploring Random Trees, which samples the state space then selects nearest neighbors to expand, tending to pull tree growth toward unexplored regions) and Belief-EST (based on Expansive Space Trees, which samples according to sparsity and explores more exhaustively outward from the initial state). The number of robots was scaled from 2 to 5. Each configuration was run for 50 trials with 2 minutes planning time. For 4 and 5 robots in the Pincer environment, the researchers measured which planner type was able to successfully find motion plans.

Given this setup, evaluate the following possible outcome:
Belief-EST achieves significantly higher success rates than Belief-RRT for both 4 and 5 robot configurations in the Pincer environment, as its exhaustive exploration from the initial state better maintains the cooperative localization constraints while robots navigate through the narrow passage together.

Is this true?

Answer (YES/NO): NO